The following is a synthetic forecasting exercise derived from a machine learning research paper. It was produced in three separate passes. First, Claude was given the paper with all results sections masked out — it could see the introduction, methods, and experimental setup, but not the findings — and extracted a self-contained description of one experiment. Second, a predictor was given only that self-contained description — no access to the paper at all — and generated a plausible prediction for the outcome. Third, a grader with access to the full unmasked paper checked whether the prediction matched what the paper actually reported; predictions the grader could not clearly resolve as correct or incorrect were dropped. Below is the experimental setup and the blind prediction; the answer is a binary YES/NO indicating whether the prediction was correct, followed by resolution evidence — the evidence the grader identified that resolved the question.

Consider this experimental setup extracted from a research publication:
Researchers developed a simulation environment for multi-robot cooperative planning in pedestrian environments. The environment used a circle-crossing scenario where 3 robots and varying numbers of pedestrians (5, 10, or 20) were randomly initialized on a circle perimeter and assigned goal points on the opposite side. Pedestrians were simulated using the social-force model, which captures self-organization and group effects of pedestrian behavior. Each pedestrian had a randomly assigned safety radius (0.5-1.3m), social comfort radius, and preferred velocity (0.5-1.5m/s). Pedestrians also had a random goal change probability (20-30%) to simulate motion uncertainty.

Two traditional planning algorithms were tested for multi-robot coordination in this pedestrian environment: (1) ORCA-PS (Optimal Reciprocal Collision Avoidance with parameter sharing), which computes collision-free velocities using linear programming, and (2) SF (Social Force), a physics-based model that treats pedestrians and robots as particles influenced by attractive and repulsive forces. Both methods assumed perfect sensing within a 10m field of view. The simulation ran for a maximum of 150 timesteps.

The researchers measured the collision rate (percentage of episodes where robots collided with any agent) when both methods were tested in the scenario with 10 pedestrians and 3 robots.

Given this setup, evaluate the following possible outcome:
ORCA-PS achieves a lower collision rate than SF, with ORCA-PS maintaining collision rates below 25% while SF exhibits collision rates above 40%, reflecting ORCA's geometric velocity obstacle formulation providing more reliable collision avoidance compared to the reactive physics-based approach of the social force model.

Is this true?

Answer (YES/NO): YES